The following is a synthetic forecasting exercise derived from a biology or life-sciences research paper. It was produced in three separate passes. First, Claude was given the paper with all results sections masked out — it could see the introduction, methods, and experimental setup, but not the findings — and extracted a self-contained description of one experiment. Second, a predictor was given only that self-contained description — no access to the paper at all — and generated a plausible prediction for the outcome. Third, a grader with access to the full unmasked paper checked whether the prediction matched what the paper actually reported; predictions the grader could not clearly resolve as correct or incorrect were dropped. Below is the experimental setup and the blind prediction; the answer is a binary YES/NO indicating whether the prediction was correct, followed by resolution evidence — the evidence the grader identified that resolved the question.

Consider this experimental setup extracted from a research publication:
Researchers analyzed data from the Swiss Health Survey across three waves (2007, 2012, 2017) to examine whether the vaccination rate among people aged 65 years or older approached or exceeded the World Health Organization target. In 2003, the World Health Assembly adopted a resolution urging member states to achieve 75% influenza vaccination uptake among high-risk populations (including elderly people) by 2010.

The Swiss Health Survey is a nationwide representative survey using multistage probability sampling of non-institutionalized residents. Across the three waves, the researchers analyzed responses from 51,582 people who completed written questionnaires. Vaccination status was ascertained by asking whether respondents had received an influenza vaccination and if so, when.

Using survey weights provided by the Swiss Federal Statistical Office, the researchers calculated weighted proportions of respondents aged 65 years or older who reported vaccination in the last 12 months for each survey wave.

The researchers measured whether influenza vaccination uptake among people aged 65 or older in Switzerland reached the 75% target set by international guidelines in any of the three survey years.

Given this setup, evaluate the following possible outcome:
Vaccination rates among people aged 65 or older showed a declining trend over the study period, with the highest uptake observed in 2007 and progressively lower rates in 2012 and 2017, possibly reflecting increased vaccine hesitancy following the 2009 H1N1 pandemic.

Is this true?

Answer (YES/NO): YES